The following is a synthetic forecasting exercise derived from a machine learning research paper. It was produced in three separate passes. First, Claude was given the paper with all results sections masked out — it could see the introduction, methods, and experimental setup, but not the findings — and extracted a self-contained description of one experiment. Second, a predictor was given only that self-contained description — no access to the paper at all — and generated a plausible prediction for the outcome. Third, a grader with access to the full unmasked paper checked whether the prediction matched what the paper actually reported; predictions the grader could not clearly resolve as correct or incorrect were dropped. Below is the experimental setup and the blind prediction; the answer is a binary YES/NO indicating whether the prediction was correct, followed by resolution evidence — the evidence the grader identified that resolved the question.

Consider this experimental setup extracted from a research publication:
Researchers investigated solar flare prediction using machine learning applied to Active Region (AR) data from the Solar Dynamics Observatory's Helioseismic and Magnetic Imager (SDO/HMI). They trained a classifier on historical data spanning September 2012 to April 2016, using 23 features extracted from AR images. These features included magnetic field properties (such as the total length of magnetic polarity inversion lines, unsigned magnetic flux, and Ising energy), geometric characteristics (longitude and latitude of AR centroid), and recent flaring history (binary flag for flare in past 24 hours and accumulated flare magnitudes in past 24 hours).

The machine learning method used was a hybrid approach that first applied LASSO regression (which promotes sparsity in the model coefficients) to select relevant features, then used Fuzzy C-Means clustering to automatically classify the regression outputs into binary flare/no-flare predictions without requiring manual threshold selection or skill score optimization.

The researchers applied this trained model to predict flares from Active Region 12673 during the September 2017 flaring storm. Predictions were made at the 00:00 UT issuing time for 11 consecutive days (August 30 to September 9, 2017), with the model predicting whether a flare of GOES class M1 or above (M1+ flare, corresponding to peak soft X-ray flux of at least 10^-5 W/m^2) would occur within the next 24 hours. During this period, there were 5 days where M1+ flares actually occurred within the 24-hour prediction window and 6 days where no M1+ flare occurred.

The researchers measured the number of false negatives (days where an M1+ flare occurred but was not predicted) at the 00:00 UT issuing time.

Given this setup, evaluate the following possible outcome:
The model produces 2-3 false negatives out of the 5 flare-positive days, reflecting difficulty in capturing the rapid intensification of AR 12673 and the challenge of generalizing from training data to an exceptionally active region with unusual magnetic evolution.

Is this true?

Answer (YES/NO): NO